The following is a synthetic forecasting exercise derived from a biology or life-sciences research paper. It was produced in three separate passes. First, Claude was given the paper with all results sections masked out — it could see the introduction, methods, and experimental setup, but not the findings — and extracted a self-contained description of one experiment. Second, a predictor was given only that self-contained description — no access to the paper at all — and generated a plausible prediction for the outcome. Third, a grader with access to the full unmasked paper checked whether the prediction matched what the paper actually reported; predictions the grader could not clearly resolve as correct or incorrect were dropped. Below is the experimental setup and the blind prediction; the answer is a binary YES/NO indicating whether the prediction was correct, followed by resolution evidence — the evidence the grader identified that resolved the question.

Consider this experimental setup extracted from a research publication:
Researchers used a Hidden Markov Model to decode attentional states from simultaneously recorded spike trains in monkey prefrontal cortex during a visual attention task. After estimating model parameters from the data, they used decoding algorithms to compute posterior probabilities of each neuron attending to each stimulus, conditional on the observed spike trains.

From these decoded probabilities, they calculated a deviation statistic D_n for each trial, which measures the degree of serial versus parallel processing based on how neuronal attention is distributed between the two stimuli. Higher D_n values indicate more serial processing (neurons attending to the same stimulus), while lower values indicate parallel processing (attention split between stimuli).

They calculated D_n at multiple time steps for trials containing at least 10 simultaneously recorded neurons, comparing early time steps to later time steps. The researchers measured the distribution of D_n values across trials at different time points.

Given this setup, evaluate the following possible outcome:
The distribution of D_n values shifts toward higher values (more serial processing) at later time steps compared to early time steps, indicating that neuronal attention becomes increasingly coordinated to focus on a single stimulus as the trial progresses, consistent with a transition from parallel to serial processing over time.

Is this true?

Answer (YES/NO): YES